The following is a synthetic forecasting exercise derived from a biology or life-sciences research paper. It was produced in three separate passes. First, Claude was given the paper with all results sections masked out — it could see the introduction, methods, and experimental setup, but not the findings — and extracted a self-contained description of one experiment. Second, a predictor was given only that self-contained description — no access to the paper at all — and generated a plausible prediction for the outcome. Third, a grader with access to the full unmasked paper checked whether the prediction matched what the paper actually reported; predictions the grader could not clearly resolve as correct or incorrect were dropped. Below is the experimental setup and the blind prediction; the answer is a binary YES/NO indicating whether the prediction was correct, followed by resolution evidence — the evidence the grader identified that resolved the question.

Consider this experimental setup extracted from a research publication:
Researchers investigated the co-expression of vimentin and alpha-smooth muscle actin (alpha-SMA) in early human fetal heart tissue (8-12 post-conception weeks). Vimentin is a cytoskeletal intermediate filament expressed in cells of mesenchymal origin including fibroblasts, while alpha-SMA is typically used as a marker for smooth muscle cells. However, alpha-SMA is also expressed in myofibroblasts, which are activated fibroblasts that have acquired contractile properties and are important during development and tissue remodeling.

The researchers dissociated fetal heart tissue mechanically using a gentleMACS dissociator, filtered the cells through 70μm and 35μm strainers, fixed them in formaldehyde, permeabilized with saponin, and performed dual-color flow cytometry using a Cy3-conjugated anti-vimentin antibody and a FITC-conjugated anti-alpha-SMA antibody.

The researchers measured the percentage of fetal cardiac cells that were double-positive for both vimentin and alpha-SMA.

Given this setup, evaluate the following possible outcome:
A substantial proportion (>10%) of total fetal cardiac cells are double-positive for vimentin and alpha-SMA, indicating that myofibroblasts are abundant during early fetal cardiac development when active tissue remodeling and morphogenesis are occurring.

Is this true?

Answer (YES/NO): YES